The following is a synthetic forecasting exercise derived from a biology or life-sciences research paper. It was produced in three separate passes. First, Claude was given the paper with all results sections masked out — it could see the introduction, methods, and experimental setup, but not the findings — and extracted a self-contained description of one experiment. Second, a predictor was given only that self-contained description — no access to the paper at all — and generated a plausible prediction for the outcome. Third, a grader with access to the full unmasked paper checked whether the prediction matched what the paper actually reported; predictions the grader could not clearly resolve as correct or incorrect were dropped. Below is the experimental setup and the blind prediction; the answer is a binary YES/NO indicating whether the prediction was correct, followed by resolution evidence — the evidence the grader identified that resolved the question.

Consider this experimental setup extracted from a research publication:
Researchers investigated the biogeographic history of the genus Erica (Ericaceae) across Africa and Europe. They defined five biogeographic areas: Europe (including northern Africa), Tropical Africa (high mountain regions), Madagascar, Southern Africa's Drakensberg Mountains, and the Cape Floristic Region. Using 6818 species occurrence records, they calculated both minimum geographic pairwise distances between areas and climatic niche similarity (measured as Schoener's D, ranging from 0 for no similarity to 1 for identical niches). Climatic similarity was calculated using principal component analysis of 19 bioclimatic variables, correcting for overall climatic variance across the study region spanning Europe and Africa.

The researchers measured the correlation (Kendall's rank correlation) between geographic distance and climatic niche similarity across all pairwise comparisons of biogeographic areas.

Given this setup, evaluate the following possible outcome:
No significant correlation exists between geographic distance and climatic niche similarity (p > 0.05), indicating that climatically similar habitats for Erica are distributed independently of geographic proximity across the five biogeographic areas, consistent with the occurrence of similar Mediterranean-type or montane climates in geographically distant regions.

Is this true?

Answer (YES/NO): NO